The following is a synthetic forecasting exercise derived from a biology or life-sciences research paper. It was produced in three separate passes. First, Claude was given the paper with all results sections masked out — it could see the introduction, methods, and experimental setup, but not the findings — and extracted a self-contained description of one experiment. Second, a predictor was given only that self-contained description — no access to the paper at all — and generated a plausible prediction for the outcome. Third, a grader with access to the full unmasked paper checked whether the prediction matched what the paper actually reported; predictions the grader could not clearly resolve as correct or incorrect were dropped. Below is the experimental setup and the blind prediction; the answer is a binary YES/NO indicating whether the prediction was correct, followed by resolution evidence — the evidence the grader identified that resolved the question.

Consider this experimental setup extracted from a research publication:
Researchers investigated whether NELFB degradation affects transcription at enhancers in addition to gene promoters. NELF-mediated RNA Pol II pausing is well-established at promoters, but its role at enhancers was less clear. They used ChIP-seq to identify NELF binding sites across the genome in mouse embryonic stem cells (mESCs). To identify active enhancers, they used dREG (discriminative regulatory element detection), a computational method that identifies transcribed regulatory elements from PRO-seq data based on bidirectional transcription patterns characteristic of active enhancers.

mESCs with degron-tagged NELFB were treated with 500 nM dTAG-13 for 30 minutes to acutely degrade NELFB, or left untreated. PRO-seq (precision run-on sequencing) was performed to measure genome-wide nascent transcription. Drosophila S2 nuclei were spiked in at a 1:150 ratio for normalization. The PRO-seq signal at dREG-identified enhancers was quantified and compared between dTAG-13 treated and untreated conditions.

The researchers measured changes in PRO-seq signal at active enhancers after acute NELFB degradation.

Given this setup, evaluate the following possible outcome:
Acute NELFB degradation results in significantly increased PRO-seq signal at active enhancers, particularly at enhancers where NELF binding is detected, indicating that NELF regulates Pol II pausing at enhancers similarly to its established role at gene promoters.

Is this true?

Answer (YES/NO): NO